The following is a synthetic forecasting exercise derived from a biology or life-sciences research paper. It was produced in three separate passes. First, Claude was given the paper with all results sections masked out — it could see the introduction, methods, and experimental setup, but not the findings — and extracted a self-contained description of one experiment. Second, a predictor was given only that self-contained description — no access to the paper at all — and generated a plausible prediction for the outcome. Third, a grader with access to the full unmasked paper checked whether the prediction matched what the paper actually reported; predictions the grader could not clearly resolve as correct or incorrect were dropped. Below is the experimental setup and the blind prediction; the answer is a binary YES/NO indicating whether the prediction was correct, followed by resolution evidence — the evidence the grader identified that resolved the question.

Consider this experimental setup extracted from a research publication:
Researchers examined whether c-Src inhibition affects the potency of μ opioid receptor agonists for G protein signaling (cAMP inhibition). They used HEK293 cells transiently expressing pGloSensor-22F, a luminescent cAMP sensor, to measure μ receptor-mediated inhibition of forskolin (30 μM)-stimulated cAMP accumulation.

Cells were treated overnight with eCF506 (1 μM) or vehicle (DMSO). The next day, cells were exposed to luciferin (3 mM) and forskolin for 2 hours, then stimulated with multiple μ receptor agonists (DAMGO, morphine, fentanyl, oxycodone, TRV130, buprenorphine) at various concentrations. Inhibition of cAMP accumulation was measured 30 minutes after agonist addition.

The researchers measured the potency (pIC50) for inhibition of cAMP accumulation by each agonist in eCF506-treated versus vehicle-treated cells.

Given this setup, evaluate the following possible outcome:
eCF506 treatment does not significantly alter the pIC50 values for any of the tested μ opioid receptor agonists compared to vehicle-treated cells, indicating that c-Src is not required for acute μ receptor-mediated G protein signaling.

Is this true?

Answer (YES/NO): YES